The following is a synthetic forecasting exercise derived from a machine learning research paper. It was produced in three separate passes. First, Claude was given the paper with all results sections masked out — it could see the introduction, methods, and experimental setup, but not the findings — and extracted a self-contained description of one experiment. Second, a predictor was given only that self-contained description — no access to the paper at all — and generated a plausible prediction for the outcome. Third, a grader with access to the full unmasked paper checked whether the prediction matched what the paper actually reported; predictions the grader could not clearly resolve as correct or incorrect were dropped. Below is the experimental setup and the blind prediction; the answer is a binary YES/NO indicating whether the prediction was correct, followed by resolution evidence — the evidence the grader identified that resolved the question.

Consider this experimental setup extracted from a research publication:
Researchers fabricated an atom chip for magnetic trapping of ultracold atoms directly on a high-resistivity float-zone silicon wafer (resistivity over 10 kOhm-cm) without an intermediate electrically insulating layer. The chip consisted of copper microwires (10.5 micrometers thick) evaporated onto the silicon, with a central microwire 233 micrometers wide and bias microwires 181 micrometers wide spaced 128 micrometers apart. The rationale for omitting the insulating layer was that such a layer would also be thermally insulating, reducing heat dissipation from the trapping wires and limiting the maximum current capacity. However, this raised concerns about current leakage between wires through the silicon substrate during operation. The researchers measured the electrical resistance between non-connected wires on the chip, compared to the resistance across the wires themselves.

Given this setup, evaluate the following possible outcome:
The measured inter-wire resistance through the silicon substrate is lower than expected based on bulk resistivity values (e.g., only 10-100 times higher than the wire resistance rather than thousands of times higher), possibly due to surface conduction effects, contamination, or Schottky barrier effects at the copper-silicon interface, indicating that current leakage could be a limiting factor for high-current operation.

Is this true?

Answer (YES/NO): NO